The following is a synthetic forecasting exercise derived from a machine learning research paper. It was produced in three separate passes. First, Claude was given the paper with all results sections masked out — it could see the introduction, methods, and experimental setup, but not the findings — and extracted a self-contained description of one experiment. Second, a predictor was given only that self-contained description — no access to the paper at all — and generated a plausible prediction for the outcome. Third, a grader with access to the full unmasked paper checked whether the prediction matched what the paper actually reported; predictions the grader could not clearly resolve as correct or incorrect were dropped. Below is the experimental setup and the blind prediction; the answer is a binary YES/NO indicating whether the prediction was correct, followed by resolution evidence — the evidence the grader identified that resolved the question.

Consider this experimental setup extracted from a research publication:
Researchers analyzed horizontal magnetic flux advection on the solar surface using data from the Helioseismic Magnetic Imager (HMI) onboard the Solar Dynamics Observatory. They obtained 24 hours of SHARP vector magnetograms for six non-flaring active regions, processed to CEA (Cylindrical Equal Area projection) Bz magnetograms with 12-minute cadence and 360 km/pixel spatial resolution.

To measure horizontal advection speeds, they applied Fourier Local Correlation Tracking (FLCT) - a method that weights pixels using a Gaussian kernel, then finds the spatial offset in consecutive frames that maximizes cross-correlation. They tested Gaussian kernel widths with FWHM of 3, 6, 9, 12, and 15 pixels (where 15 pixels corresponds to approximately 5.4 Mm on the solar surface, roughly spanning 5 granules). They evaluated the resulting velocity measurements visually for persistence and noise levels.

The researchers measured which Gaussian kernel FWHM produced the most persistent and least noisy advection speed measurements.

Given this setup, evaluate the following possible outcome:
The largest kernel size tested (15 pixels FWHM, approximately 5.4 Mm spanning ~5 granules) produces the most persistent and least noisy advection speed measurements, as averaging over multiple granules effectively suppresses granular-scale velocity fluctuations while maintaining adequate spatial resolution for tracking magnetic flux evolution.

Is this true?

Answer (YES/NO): YES